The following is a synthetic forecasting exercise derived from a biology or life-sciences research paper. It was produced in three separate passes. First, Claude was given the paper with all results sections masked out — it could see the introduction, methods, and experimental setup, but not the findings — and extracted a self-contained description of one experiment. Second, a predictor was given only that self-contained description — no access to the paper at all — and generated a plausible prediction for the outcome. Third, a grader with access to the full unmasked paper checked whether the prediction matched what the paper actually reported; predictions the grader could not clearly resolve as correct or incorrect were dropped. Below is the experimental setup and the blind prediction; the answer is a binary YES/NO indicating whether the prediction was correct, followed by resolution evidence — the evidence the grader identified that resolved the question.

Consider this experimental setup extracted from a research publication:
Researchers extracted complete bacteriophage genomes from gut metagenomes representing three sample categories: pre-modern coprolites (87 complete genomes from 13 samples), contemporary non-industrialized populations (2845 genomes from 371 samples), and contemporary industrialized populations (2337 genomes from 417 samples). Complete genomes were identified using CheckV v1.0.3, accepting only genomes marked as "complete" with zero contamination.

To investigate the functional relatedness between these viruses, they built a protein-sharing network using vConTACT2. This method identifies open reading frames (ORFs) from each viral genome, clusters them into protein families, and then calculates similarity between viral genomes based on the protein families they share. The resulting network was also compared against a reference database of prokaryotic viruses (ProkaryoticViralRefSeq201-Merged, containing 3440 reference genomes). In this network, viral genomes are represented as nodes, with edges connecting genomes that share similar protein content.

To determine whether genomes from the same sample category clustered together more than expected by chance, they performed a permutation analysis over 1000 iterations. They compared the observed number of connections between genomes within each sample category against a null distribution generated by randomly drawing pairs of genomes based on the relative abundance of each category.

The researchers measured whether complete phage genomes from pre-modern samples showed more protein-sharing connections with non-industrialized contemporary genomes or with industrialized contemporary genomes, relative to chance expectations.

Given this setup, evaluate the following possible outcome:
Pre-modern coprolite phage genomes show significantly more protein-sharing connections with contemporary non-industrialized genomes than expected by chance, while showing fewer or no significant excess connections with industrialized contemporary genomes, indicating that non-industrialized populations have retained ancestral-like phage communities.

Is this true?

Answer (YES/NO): NO